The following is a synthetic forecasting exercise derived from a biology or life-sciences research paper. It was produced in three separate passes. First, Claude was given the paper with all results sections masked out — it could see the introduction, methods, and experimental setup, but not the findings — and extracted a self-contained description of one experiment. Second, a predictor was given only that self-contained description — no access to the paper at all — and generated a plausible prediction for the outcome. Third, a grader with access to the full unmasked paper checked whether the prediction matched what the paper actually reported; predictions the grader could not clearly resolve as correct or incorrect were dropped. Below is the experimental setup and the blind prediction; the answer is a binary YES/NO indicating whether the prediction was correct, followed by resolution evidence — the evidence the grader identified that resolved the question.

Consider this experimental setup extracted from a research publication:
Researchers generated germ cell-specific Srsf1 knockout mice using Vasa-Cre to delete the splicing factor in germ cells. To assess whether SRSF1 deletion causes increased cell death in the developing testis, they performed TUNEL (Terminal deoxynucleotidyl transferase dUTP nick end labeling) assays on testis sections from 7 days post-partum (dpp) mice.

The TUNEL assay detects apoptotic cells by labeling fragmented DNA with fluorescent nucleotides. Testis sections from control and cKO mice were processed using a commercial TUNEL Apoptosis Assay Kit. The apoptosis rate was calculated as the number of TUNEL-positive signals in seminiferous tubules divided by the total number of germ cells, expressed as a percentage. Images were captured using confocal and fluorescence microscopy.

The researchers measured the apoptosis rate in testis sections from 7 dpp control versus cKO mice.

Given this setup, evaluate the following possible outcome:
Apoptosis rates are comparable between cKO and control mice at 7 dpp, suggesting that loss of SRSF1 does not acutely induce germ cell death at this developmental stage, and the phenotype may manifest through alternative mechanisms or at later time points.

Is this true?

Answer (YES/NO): NO